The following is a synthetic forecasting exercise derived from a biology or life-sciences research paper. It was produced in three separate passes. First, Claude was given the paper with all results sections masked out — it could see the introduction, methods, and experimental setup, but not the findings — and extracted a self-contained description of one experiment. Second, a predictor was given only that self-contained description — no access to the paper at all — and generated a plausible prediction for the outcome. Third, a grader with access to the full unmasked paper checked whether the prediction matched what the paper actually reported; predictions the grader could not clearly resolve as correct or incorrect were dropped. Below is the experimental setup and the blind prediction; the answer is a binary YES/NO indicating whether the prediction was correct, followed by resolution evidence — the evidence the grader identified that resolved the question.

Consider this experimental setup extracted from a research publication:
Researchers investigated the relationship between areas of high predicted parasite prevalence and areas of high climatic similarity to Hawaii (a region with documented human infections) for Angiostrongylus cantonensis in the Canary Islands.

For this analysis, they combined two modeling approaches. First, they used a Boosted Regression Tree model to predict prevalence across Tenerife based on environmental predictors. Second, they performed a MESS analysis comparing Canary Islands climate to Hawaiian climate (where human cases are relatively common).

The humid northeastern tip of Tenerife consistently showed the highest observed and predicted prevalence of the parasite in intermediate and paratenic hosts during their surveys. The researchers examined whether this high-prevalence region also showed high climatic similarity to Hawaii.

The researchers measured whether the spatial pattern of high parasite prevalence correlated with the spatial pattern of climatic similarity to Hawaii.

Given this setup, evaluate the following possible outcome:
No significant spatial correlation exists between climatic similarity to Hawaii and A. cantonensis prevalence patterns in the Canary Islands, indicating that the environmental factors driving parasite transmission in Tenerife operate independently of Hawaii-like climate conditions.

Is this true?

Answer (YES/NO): NO